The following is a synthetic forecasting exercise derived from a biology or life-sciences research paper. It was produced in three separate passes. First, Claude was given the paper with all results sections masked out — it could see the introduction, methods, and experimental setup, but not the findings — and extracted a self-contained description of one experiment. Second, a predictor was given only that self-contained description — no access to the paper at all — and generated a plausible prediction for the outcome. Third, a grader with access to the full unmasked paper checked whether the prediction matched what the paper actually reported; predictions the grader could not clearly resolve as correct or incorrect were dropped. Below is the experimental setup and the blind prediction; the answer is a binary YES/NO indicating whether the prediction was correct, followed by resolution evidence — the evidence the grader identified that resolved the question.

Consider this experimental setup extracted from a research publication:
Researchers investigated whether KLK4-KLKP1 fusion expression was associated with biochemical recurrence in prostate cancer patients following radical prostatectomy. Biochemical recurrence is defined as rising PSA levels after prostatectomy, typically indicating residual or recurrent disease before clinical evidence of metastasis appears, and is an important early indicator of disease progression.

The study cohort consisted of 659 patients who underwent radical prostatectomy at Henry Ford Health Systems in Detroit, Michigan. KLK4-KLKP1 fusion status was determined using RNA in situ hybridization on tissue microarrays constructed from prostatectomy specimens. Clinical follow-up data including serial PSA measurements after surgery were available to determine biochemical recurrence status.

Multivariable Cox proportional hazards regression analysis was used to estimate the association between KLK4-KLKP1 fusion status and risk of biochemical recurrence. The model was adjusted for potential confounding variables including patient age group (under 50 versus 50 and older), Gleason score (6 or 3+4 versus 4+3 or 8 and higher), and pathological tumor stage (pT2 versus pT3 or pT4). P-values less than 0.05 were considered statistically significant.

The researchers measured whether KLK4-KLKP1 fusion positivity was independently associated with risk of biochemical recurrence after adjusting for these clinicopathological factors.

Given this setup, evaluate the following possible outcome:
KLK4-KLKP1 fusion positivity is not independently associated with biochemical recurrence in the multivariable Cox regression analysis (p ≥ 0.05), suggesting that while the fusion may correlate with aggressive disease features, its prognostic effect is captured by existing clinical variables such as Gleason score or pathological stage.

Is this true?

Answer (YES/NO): YES